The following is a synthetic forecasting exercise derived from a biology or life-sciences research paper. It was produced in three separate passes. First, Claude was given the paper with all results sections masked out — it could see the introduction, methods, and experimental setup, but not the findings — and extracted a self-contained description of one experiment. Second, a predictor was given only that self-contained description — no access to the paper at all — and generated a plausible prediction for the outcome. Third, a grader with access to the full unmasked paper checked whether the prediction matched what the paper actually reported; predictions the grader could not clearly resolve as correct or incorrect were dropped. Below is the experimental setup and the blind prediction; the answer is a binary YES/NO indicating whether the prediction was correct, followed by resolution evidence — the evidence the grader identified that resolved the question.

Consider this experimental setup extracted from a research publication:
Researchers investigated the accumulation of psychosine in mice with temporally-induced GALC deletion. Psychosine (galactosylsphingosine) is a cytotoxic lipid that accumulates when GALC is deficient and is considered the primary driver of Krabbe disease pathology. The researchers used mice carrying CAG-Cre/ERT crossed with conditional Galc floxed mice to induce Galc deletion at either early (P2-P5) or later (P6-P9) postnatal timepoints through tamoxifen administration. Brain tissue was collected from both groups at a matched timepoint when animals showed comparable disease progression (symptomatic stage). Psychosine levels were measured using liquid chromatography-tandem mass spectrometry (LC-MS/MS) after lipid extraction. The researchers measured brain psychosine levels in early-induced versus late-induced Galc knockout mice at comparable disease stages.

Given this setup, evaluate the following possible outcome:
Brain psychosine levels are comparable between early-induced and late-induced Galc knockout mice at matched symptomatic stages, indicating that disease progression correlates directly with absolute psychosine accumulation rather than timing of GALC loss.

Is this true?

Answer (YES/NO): NO